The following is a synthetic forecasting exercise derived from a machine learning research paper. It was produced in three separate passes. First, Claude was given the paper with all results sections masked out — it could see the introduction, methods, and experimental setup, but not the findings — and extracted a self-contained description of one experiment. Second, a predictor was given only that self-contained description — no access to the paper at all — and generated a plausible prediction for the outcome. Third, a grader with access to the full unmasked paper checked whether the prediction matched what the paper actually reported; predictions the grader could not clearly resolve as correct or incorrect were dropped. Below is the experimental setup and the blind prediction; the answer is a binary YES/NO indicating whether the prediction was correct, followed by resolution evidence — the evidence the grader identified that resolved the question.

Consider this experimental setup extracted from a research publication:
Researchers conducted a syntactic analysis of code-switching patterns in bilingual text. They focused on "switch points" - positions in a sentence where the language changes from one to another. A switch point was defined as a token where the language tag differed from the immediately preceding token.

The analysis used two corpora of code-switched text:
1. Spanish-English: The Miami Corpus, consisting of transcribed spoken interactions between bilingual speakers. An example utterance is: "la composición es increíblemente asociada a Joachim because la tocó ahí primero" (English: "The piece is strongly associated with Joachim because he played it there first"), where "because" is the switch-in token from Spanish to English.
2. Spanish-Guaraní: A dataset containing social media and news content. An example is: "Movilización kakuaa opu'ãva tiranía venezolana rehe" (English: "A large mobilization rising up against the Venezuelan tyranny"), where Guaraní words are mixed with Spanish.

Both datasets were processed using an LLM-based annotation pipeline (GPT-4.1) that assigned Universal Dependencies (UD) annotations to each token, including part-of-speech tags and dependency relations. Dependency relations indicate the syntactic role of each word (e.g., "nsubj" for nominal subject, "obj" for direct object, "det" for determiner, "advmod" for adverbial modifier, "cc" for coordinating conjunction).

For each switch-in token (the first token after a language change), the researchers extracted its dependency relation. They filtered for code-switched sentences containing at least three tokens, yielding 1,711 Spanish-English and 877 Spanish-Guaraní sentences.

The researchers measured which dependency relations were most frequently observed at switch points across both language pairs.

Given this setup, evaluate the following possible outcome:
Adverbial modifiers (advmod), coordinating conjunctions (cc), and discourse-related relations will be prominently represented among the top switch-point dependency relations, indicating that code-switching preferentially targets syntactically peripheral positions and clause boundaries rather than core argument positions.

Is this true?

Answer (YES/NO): NO